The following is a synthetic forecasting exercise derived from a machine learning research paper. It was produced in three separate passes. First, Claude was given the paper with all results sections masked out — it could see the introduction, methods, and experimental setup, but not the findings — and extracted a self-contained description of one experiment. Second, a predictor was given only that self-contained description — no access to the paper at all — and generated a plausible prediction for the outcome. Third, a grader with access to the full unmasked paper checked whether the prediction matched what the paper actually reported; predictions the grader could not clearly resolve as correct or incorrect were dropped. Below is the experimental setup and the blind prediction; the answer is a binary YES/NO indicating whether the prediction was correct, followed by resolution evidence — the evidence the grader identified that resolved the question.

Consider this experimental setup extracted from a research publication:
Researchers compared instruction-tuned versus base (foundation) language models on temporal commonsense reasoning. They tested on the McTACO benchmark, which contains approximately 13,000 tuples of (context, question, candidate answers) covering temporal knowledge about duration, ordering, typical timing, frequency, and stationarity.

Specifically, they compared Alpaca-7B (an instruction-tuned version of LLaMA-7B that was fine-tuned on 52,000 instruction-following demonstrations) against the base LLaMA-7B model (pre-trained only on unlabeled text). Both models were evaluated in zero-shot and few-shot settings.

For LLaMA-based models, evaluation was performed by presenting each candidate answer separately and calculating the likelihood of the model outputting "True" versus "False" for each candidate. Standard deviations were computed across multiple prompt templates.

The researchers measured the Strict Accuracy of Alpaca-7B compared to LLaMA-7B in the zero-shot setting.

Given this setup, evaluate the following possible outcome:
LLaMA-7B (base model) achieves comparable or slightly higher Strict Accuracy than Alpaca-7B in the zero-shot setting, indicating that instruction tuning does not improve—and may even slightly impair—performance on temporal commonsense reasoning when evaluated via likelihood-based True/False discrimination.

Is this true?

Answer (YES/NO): NO